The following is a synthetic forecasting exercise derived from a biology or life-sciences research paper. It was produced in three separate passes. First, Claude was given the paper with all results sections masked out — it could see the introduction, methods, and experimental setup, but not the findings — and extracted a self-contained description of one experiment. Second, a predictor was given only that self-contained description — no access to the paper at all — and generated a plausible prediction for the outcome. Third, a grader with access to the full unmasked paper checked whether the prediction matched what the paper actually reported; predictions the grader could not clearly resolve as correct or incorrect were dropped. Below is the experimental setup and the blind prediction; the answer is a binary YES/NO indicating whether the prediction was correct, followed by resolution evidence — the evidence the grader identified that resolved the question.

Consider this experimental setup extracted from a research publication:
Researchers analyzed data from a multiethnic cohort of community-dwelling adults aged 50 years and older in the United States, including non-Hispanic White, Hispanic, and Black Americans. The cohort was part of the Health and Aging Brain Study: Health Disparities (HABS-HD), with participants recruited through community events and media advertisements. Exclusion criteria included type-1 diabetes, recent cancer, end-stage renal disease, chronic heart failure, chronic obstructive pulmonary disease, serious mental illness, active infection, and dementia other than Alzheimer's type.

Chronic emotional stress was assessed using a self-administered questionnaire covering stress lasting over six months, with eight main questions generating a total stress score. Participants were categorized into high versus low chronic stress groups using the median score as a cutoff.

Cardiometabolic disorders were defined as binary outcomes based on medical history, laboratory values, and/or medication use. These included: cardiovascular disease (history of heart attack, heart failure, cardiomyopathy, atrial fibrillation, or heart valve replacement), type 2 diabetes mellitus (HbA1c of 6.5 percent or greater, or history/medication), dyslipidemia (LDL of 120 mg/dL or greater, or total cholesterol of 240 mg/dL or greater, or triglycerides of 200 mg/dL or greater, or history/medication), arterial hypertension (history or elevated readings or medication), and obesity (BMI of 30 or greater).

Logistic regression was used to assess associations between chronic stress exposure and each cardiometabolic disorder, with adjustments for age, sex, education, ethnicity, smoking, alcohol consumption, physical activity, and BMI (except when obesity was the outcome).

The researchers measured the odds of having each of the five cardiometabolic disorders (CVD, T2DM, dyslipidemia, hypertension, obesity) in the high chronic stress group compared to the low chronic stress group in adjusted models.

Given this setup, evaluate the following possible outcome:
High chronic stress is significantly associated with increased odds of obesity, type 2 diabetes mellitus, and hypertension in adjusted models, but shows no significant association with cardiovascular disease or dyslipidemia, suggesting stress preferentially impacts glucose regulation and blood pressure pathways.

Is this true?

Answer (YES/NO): NO